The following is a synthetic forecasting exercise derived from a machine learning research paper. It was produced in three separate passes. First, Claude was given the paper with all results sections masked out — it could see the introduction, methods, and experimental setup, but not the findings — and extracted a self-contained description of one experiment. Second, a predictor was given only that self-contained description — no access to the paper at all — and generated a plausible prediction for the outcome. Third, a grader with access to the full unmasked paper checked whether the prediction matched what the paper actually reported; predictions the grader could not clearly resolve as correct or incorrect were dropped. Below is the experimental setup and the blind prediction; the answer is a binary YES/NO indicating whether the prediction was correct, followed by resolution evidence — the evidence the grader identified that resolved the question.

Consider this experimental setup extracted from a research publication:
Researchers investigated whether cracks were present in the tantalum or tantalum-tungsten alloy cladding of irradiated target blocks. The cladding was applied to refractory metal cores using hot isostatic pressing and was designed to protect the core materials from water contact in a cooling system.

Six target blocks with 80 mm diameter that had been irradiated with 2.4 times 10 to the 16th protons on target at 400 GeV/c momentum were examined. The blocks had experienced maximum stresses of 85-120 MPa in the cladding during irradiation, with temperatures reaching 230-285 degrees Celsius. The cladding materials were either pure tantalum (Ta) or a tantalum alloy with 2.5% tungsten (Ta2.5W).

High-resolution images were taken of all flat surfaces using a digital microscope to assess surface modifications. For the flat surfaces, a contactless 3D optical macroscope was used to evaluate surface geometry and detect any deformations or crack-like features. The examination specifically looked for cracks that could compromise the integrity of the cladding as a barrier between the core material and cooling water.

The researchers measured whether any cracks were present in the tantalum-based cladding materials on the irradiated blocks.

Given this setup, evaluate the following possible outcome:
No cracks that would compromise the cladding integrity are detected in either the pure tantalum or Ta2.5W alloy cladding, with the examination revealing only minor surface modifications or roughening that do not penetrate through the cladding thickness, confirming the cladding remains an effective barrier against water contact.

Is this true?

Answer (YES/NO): YES